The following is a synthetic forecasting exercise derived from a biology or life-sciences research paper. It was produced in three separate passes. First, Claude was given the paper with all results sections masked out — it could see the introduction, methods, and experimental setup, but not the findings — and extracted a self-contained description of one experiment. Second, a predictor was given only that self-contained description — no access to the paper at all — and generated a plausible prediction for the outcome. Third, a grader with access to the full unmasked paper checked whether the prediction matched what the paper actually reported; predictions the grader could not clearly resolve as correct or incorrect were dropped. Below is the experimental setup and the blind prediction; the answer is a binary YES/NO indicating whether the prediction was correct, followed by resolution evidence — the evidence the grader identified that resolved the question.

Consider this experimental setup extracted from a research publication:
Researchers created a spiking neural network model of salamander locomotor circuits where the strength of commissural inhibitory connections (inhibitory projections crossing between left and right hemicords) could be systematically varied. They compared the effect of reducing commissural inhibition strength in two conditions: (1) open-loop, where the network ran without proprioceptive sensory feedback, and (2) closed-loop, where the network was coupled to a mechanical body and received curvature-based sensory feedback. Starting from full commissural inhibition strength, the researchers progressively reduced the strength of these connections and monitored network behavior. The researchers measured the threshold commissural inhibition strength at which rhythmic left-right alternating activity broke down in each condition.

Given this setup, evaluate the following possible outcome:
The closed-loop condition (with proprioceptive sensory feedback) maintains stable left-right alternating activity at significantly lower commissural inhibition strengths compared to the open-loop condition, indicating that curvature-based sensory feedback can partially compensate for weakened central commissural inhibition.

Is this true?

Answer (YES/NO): YES